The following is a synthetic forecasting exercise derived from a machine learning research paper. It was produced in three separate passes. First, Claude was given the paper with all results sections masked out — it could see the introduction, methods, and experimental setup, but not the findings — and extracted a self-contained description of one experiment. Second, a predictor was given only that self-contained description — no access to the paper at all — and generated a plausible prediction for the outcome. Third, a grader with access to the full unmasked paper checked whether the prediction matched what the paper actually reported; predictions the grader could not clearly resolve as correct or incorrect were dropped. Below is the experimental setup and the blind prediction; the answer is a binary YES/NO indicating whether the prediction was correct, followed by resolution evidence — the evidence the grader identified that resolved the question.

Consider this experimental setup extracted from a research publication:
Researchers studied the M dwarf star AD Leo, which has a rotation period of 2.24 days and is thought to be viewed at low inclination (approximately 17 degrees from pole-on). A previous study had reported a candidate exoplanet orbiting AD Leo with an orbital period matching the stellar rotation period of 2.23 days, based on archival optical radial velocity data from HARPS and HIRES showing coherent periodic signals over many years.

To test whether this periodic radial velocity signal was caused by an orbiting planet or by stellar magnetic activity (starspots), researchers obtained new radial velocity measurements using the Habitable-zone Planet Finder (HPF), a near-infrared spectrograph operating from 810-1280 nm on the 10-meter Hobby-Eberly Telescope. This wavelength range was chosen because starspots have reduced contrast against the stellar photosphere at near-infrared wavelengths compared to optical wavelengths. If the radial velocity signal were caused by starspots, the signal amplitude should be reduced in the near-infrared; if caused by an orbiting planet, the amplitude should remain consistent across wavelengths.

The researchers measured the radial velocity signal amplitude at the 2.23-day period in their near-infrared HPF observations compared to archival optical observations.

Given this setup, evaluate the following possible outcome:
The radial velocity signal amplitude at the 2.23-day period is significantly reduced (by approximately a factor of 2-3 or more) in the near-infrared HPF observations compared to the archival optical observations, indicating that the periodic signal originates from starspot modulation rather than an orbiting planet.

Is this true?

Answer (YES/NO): YES